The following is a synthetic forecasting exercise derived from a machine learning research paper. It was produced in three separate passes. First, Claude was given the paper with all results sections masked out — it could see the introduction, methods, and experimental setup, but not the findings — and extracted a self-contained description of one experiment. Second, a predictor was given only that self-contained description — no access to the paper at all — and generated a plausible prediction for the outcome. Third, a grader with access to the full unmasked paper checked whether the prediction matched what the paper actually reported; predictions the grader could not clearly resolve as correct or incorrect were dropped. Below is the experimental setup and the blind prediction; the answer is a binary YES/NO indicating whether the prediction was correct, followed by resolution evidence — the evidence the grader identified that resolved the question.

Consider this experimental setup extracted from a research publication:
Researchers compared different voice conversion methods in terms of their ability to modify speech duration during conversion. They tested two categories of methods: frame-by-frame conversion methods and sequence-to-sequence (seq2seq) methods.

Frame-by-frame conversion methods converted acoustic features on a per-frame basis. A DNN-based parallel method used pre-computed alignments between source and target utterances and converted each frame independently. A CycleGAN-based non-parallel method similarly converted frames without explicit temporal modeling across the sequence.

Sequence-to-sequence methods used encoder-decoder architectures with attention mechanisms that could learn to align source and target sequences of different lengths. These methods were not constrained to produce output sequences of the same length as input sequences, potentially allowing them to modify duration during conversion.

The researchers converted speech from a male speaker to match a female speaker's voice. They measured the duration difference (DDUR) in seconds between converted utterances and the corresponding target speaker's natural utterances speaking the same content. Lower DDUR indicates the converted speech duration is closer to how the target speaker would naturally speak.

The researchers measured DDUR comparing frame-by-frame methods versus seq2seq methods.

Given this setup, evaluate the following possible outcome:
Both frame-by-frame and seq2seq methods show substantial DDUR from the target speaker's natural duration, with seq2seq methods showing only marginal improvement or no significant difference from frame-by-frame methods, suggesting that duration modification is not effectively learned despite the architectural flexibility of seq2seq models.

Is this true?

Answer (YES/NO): NO